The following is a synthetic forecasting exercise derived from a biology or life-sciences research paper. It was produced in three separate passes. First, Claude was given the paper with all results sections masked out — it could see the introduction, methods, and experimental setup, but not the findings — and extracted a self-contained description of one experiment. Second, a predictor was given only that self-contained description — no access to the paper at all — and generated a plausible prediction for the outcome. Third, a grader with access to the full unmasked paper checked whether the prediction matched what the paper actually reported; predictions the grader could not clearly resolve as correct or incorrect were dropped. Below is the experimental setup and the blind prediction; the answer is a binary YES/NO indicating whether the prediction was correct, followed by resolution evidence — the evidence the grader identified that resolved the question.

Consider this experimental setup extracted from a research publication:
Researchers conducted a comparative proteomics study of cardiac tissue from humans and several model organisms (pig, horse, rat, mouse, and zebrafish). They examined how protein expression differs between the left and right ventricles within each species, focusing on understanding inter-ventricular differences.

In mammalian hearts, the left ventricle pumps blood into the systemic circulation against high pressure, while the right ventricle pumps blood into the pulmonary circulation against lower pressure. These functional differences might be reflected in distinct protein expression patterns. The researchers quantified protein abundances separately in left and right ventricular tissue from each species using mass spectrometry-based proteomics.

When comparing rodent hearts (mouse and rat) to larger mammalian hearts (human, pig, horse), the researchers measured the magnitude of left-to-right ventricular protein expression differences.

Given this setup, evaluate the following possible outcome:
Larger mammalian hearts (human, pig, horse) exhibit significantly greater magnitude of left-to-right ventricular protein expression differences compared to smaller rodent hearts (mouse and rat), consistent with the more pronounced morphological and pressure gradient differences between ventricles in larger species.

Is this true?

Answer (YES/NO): NO